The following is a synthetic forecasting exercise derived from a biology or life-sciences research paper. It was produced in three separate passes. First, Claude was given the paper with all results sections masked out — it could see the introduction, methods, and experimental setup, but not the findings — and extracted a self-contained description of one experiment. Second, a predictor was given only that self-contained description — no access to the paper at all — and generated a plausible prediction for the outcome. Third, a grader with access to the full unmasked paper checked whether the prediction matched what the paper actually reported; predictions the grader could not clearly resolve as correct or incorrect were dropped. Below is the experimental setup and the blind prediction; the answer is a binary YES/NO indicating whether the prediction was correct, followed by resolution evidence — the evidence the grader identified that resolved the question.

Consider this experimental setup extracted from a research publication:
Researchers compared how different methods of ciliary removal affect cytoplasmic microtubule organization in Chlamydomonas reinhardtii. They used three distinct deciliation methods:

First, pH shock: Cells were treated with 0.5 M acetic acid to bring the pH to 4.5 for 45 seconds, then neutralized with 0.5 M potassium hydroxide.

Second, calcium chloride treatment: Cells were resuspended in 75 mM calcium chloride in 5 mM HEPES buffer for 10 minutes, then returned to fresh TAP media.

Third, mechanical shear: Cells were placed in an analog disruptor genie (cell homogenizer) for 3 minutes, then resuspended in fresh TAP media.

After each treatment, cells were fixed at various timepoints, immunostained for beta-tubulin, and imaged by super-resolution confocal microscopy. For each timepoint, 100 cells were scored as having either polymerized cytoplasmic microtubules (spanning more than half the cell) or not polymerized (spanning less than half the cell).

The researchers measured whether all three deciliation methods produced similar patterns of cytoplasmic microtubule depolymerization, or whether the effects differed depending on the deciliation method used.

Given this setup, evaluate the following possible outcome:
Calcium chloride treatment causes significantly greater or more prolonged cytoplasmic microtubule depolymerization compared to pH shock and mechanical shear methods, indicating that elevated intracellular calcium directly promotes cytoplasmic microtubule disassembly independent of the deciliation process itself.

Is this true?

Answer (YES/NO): NO